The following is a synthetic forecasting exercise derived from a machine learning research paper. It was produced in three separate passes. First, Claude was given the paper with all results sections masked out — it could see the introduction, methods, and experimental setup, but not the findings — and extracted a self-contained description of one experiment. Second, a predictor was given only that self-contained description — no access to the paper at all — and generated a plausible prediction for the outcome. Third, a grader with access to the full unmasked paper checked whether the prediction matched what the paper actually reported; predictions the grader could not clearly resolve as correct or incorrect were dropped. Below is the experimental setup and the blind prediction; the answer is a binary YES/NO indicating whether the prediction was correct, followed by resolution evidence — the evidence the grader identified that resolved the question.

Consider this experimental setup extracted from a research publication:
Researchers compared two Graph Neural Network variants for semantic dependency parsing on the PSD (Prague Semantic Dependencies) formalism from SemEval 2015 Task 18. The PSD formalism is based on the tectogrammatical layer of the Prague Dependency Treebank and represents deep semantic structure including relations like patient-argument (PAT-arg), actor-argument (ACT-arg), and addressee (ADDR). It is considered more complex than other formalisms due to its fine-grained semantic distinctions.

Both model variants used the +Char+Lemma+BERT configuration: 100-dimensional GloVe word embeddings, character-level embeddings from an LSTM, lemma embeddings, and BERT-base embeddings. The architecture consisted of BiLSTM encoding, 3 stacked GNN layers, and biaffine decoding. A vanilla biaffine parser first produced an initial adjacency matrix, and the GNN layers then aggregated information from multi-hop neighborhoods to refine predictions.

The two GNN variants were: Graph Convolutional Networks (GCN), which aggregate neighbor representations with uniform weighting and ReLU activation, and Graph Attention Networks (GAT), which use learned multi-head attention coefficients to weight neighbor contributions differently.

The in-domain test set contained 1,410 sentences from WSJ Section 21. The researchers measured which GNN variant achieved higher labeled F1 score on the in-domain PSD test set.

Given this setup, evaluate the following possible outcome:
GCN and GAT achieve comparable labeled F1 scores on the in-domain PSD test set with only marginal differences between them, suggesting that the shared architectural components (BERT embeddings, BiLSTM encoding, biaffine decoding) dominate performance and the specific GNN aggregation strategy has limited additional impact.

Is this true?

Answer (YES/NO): YES